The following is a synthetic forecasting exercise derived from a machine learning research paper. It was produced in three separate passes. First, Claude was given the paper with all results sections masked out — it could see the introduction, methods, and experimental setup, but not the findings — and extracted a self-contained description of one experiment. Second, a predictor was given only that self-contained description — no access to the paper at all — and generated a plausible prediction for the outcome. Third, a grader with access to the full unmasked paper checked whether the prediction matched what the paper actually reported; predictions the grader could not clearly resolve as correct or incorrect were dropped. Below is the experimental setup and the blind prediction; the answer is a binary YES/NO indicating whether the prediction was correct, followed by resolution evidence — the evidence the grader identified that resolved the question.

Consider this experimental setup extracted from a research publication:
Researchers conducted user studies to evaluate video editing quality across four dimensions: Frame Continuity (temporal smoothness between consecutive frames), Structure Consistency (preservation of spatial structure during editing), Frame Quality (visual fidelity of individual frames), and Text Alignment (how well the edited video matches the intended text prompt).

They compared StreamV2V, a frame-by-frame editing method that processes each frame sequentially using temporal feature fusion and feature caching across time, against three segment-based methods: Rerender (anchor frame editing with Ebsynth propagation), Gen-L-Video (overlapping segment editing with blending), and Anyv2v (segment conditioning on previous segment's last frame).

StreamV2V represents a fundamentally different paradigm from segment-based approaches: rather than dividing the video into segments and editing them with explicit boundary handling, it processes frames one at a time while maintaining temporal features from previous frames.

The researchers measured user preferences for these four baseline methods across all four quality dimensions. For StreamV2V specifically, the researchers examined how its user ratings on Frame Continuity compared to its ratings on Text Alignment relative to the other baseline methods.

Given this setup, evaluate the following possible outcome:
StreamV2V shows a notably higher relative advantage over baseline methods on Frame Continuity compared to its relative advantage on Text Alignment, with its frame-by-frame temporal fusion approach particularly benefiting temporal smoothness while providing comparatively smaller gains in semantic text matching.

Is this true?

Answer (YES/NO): NO